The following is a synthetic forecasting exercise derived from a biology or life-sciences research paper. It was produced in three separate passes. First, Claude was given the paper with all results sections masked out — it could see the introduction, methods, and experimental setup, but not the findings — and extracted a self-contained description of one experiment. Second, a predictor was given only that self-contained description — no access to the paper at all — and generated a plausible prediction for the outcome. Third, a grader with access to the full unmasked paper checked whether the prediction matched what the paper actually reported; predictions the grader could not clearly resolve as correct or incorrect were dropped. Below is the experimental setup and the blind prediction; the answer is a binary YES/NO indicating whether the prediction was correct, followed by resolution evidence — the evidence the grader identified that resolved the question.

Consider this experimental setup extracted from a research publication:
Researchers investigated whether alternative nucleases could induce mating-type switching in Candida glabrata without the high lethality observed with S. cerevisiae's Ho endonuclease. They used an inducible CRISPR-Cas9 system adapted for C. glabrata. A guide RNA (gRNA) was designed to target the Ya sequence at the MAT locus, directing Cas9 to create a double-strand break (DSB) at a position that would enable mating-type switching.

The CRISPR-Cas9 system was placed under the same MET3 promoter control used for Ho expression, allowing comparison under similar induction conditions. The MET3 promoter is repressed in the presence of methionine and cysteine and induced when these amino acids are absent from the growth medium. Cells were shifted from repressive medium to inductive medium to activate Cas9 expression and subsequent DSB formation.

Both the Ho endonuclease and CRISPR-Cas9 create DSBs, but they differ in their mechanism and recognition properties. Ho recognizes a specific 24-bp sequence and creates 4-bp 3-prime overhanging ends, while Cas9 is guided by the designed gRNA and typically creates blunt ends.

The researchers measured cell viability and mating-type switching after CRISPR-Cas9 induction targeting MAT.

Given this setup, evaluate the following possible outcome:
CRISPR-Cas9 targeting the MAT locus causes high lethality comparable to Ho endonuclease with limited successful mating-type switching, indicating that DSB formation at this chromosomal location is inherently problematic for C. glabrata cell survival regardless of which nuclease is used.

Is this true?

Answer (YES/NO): NO